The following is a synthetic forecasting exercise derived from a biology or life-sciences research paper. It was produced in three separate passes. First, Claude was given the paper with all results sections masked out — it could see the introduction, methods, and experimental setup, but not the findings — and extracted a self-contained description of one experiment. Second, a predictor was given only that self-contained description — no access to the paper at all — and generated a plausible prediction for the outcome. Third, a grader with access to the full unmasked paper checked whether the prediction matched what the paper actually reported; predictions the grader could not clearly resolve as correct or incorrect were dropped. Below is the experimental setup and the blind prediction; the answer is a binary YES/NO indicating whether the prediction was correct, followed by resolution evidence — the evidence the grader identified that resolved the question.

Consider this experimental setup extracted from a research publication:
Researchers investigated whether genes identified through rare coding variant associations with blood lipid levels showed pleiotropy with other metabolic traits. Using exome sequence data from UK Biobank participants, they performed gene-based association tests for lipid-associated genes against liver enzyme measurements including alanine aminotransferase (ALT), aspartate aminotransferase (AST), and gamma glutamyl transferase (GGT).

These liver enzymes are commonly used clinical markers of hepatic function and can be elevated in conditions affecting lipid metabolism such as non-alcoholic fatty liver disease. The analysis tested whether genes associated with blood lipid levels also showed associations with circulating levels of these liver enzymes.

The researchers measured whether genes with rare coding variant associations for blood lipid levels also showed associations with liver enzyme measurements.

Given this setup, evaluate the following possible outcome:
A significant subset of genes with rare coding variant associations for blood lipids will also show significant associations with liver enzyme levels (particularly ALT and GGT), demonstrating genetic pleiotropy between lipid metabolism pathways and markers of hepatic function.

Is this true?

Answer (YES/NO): NO